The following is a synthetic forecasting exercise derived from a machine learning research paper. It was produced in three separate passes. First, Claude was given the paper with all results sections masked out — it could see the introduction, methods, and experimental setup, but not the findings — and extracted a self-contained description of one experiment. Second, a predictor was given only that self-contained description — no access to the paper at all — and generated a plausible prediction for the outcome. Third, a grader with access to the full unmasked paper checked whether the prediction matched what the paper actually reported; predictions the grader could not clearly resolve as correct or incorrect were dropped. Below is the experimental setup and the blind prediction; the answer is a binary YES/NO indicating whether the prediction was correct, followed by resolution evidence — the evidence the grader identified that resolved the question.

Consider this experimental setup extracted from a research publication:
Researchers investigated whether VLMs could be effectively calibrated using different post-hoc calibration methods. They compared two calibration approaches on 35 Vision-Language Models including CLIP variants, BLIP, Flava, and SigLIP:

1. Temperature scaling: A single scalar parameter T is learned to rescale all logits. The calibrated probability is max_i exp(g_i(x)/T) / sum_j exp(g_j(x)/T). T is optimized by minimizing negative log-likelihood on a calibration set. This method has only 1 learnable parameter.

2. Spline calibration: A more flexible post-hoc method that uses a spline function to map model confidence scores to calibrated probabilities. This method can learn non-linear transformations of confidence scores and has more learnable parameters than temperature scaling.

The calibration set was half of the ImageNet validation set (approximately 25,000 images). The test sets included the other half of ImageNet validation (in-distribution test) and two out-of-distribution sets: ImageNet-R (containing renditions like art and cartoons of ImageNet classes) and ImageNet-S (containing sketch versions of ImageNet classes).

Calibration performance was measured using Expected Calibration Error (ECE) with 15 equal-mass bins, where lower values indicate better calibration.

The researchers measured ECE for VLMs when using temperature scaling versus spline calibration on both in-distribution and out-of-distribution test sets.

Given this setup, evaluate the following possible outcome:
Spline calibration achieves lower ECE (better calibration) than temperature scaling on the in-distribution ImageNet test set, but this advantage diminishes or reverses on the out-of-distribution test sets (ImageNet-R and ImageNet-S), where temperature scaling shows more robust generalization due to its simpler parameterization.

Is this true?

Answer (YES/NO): NO